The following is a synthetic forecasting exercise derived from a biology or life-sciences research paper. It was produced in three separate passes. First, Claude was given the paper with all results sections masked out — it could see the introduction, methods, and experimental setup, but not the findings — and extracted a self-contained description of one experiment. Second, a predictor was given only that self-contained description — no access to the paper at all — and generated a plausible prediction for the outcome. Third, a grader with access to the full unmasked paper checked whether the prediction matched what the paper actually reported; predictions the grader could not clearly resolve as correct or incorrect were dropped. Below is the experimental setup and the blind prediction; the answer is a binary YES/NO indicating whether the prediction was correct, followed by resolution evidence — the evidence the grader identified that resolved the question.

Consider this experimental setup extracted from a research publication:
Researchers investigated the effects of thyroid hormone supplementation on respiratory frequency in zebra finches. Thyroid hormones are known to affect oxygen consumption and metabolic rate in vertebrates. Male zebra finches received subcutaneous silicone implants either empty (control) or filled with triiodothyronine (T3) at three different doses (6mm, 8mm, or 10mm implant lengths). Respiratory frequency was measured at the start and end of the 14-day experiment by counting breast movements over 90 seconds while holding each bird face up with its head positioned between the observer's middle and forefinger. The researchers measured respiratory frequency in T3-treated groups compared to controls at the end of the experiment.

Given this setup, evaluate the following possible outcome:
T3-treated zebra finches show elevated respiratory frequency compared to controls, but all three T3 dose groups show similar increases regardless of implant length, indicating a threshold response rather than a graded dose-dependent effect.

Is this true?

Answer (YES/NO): YES